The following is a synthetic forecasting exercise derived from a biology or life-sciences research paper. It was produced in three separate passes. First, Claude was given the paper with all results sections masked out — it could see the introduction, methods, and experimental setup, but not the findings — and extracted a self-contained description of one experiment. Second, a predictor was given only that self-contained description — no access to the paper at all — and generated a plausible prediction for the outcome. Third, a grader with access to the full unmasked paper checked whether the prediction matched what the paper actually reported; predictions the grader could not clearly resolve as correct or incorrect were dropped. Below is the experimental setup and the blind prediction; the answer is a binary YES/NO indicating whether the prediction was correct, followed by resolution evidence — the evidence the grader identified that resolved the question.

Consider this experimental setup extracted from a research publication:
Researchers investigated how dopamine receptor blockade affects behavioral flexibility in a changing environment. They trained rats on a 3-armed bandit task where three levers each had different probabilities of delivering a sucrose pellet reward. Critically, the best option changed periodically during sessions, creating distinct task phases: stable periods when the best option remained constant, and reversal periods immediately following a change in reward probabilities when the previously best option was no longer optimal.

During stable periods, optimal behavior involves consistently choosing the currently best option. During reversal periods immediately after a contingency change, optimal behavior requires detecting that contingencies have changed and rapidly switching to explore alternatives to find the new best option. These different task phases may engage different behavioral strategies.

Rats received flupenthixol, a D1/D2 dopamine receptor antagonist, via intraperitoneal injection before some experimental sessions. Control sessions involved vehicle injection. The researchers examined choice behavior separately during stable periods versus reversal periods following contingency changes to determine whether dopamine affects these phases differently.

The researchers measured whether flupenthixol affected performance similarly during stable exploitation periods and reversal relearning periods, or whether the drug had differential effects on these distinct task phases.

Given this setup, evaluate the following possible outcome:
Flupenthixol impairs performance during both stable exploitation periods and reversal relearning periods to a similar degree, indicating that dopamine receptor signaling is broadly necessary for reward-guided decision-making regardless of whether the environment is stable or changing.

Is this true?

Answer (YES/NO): YES